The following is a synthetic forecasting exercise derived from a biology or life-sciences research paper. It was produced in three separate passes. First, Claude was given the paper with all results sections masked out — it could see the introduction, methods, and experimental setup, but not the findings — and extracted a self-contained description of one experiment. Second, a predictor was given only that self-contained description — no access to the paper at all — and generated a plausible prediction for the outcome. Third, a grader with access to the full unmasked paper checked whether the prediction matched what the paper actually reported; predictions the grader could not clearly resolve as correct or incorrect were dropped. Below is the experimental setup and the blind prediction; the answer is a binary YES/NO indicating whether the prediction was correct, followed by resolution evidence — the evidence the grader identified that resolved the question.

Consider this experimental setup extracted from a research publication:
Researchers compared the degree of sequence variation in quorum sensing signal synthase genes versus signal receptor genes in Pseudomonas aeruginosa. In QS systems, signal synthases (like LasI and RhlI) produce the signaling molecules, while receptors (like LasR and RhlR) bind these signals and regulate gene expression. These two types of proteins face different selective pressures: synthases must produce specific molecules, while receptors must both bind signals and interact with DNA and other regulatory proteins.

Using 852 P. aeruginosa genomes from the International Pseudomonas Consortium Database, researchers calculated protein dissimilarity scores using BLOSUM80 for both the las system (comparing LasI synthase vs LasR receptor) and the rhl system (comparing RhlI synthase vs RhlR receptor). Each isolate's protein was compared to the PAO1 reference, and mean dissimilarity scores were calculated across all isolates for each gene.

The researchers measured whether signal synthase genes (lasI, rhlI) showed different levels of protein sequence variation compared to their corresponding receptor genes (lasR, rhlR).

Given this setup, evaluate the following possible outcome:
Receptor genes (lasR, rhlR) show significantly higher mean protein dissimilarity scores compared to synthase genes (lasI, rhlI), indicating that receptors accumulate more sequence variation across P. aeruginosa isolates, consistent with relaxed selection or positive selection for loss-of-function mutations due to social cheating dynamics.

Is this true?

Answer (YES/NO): YES